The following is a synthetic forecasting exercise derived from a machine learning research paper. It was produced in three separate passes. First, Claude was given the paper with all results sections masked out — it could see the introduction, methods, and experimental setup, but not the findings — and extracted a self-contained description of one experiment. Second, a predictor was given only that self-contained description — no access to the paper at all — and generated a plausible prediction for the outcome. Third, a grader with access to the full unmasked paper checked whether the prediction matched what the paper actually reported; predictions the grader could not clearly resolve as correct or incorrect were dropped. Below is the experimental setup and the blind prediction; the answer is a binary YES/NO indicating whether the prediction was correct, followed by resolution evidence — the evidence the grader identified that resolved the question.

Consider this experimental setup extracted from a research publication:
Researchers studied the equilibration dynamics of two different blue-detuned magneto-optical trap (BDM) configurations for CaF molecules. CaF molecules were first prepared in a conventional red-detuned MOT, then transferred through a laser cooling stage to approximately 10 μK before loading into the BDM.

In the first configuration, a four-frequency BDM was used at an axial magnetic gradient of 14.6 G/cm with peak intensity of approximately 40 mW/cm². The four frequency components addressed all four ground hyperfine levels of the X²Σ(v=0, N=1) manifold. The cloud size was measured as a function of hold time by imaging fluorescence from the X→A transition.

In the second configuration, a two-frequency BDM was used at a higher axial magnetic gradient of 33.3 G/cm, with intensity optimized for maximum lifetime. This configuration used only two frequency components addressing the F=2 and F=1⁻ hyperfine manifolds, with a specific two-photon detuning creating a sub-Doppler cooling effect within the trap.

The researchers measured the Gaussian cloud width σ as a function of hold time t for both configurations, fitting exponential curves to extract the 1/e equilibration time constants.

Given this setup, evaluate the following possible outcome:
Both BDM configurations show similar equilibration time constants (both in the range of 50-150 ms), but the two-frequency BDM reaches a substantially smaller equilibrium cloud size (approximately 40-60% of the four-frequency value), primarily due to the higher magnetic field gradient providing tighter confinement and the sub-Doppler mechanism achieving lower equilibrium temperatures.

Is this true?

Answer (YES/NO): NO